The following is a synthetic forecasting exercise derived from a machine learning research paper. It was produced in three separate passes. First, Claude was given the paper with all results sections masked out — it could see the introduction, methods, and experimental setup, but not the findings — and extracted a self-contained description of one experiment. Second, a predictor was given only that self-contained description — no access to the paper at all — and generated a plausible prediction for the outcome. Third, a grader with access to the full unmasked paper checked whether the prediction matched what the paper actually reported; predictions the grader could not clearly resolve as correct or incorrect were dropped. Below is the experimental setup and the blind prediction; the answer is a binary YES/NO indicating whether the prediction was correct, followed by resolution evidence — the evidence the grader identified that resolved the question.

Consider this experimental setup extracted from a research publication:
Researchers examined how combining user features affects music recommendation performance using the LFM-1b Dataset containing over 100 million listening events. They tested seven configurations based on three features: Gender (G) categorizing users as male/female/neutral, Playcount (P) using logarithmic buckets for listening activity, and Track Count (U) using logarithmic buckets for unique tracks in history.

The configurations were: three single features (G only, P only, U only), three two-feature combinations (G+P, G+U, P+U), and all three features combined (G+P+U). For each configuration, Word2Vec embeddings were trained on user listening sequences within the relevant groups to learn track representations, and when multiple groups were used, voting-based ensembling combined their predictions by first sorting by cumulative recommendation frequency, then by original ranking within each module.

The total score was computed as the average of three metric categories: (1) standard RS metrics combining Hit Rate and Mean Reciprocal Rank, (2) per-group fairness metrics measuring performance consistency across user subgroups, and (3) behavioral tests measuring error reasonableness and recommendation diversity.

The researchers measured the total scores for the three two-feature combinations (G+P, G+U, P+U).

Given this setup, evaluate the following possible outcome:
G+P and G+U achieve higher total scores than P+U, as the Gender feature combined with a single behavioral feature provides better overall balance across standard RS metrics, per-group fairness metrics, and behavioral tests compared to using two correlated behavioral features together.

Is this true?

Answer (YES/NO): NO